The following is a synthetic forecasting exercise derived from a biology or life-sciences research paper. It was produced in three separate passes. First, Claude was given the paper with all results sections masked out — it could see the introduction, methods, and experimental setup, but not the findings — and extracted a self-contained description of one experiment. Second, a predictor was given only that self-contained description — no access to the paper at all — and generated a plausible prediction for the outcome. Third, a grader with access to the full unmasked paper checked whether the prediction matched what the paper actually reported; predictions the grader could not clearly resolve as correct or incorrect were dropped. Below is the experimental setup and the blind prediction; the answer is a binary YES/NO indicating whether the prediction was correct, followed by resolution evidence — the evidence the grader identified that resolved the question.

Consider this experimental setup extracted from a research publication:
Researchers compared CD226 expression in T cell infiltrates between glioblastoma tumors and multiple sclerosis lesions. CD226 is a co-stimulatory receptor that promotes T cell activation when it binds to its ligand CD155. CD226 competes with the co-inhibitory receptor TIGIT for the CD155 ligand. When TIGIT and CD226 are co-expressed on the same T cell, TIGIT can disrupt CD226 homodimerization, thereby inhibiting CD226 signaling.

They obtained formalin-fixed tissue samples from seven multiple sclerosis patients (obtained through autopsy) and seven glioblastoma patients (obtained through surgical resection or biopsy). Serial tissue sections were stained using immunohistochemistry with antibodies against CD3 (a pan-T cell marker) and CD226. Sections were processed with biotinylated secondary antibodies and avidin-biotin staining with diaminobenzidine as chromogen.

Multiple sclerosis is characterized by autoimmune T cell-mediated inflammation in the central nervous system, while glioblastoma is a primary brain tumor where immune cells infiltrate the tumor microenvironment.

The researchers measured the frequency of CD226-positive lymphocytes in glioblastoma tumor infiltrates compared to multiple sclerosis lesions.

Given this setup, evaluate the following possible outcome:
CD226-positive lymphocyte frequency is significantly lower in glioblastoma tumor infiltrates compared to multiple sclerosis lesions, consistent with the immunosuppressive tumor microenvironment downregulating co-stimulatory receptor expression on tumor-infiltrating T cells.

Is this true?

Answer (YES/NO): NO